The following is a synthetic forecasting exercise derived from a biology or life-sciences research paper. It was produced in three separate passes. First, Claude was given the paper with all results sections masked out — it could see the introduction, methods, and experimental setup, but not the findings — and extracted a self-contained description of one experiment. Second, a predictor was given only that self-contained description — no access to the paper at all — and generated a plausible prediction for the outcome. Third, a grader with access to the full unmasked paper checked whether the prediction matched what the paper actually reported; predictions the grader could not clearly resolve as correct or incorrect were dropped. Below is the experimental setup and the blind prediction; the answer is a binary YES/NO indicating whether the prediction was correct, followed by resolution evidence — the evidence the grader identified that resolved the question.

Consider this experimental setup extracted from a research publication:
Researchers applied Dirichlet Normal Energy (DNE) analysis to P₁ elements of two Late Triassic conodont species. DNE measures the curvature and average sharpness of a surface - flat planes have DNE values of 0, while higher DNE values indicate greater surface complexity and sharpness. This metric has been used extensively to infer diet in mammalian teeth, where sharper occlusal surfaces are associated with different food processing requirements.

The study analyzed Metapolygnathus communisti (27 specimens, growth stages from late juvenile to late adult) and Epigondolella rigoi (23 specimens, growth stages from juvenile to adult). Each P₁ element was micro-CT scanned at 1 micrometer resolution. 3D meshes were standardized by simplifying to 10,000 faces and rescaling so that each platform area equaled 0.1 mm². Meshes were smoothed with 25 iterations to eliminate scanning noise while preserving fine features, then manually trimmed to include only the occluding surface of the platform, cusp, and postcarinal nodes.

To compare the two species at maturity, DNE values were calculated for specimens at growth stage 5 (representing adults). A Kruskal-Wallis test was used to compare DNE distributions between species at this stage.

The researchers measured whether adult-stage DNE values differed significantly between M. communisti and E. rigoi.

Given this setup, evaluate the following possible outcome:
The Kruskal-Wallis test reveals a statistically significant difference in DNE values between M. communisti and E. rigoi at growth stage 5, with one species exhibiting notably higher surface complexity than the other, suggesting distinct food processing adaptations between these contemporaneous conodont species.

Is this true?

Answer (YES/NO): YES